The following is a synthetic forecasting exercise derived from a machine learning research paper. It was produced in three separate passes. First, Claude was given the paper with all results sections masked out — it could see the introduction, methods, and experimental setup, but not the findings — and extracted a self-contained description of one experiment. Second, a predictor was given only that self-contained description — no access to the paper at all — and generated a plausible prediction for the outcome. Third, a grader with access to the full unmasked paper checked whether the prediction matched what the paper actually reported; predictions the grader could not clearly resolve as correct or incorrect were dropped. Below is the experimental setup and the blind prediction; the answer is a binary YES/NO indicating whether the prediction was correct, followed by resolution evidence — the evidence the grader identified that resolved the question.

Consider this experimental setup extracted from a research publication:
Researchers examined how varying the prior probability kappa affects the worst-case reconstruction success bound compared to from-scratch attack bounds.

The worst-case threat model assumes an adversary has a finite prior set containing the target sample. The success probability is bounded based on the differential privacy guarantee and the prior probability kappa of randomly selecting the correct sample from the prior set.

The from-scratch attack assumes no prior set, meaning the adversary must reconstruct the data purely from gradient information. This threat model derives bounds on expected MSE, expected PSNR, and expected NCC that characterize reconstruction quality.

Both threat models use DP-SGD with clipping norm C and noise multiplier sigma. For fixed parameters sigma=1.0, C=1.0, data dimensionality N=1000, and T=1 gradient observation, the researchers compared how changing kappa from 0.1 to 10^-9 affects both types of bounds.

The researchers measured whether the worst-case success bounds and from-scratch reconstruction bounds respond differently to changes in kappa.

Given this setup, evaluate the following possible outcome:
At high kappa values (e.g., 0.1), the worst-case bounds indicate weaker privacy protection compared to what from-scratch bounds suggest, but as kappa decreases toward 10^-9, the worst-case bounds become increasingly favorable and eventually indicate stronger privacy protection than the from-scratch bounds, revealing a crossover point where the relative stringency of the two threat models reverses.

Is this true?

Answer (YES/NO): NO